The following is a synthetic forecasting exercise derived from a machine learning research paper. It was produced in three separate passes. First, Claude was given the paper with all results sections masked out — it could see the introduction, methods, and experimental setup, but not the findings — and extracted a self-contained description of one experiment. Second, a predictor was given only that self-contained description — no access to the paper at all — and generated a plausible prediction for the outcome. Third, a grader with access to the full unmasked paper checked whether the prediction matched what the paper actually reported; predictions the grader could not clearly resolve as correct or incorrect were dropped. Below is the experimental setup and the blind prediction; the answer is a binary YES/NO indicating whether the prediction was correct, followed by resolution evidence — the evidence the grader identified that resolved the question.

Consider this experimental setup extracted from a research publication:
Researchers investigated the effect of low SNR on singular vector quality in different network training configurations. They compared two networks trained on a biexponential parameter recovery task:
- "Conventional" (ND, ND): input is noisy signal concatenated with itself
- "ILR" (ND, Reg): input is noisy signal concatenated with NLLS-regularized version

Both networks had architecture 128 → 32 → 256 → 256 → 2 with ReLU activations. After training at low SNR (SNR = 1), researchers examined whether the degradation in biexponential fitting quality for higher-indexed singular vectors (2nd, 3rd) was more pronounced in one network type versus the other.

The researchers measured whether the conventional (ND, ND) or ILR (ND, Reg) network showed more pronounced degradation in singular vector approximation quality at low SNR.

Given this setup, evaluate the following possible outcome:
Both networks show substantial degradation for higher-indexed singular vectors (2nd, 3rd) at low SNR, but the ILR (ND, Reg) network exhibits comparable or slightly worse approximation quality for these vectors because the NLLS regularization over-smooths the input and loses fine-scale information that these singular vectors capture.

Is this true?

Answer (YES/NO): NO